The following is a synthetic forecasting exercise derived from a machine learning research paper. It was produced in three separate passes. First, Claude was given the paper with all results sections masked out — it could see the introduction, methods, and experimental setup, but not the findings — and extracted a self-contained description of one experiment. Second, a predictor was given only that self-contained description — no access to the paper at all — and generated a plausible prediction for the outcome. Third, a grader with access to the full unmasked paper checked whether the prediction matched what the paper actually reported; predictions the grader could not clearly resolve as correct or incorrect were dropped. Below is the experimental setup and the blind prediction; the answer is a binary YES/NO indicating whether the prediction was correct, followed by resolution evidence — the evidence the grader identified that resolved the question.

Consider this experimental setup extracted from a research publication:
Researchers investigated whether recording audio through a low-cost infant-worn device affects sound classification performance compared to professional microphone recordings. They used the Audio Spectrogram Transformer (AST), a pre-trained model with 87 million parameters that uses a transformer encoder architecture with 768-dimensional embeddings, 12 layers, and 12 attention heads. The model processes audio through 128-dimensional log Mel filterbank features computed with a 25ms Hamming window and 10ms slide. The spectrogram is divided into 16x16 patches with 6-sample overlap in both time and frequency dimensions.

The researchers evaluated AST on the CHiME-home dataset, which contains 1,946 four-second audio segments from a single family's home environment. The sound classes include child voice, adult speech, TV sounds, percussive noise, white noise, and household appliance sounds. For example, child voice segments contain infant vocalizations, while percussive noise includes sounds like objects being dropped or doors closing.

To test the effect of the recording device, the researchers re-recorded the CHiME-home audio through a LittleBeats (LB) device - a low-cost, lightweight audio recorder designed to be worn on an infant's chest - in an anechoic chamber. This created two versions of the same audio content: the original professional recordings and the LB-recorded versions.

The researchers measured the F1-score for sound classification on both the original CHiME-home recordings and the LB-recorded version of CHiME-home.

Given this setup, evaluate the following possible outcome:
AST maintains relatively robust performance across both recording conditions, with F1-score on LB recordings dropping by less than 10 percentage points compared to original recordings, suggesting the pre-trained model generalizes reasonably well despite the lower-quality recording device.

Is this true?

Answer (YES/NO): YES